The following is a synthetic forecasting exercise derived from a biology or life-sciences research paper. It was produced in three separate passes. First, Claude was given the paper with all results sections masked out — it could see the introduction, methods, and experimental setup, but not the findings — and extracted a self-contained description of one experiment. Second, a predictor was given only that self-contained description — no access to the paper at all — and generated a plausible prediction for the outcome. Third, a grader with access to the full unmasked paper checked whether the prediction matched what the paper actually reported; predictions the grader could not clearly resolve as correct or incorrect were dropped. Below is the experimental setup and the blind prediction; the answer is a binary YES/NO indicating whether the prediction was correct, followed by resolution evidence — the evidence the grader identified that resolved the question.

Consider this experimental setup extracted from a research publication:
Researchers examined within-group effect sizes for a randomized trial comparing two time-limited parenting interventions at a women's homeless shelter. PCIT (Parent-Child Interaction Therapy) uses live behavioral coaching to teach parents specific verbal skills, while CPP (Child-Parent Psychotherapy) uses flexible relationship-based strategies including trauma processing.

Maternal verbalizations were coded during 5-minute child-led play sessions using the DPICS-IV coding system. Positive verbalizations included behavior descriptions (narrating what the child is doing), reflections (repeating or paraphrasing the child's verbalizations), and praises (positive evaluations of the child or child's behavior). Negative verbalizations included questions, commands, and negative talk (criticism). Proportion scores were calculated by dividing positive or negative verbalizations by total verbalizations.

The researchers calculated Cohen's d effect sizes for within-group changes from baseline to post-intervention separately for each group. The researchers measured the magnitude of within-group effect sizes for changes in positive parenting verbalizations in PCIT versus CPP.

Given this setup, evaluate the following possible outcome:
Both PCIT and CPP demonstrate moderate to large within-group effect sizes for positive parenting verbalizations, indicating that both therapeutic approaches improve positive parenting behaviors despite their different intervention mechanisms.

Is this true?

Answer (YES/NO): YES